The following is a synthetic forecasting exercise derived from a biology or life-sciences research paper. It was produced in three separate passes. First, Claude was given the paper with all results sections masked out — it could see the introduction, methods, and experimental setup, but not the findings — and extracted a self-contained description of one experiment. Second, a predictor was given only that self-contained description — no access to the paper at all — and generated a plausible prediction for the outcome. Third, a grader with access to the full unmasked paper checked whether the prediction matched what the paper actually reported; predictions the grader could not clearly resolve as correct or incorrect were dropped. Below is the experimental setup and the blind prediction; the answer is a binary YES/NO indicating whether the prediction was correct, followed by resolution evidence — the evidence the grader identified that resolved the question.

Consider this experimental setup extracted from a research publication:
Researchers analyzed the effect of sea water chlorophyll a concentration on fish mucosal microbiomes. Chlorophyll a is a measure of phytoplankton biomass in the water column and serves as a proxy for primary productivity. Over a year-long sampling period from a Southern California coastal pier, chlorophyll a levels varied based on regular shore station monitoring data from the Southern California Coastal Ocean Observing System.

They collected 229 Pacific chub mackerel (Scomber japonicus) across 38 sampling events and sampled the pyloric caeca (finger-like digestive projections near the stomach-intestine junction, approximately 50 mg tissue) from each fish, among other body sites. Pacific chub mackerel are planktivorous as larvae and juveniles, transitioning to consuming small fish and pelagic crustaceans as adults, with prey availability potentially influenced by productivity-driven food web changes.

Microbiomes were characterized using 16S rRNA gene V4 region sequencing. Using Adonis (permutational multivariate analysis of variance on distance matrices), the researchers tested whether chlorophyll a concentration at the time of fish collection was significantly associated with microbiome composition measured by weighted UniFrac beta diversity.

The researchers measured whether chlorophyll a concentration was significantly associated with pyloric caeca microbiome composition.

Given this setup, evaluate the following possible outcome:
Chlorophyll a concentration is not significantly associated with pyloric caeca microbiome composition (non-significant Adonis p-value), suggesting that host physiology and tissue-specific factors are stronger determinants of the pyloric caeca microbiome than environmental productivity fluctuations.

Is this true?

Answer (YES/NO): YES